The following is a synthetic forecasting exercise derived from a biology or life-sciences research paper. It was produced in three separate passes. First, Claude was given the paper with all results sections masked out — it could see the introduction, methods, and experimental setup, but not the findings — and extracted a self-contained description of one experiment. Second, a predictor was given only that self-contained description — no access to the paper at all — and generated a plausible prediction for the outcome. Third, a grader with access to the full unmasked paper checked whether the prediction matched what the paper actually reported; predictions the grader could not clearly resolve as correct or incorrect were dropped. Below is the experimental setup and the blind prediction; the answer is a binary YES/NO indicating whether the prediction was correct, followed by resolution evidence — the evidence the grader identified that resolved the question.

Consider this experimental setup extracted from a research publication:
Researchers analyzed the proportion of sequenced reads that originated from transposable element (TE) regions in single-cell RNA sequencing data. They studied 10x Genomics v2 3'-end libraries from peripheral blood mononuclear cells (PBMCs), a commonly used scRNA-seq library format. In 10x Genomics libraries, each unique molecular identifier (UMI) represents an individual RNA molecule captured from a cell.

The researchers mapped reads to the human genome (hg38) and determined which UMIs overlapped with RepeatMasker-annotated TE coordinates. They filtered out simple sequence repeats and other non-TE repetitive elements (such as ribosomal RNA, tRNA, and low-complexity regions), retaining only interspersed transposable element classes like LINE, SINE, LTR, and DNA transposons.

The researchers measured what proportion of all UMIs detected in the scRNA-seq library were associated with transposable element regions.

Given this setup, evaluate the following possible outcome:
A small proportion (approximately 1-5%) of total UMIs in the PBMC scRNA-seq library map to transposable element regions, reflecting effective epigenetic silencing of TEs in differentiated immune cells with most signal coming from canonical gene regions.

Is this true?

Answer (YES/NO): NO